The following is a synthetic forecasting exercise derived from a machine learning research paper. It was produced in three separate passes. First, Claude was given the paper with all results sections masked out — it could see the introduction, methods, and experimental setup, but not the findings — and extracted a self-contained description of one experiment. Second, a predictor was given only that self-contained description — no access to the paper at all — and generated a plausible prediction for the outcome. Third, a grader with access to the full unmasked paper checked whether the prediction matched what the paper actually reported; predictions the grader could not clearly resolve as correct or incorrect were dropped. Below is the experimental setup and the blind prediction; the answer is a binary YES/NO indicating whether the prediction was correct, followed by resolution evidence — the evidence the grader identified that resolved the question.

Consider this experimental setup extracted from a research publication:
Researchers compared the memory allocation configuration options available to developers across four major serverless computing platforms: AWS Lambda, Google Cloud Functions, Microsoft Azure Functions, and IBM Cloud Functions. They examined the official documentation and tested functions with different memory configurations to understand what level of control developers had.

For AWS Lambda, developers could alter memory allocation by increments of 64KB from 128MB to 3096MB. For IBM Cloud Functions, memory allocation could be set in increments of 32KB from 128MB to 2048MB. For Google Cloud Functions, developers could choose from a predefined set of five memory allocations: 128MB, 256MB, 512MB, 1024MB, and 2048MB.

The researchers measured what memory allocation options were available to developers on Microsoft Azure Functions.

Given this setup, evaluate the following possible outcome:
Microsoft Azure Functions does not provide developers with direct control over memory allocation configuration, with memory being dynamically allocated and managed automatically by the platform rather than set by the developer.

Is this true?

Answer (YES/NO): YES